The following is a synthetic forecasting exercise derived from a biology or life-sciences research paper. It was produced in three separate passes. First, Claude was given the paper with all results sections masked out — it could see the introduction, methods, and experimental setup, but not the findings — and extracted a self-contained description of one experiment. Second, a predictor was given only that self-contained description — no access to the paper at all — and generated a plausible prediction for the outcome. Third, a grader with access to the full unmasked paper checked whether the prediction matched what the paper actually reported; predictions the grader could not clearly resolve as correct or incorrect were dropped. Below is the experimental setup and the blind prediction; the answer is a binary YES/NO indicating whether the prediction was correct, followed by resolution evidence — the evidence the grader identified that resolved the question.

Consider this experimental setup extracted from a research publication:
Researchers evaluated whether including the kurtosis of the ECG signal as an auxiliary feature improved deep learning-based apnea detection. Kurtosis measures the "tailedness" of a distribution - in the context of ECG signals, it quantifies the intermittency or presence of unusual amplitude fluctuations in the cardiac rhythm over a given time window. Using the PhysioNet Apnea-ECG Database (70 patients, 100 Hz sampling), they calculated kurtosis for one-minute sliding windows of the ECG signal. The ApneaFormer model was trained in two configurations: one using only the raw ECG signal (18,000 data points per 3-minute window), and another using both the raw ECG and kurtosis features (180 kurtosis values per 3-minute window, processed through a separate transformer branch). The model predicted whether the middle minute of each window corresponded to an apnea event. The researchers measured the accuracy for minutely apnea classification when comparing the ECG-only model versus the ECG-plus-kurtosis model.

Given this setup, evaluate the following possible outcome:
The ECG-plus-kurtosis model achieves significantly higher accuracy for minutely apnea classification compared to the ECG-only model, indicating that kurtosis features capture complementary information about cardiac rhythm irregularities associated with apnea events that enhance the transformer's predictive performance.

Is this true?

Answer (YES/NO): NO